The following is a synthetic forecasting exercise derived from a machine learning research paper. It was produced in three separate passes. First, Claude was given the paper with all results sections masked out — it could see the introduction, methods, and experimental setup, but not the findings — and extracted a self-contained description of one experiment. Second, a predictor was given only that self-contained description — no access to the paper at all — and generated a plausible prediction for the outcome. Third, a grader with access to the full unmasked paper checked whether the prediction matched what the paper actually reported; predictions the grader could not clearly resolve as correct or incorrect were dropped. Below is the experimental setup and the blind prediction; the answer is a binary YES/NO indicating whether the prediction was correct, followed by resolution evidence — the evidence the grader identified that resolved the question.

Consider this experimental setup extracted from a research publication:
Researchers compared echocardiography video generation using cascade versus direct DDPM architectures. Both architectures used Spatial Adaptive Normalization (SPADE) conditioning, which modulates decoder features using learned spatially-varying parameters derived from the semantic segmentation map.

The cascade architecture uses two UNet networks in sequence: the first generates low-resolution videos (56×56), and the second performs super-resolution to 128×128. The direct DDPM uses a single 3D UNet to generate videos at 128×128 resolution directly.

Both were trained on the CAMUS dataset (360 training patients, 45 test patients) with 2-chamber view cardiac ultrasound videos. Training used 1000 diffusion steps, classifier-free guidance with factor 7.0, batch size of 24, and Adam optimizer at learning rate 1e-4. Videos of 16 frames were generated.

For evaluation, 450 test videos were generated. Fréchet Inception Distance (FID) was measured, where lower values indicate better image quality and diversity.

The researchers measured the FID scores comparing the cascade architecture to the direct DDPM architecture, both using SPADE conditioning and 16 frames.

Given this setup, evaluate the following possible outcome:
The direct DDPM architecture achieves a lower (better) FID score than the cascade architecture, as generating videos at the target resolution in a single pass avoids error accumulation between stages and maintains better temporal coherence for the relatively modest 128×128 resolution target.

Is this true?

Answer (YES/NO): YES